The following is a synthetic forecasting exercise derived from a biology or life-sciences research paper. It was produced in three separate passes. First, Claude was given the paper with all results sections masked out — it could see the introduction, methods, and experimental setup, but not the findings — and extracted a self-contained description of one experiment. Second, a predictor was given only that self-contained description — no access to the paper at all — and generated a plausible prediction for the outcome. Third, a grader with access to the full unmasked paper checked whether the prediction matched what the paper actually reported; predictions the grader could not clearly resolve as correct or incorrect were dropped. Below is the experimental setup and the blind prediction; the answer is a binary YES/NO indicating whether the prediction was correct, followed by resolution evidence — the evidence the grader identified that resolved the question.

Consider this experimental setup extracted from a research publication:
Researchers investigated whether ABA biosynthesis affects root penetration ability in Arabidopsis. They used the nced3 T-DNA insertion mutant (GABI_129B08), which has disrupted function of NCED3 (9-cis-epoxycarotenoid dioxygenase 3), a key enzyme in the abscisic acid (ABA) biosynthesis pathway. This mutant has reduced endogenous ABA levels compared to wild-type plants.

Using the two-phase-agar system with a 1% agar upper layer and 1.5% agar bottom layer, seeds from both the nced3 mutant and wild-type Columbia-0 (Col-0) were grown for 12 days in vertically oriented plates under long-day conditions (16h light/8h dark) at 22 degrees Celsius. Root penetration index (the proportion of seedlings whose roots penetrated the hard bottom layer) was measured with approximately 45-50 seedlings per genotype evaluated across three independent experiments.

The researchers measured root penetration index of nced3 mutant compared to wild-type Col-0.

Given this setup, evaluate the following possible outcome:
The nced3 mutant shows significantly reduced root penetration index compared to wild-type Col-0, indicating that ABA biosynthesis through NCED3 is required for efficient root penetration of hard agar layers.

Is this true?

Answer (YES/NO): NO